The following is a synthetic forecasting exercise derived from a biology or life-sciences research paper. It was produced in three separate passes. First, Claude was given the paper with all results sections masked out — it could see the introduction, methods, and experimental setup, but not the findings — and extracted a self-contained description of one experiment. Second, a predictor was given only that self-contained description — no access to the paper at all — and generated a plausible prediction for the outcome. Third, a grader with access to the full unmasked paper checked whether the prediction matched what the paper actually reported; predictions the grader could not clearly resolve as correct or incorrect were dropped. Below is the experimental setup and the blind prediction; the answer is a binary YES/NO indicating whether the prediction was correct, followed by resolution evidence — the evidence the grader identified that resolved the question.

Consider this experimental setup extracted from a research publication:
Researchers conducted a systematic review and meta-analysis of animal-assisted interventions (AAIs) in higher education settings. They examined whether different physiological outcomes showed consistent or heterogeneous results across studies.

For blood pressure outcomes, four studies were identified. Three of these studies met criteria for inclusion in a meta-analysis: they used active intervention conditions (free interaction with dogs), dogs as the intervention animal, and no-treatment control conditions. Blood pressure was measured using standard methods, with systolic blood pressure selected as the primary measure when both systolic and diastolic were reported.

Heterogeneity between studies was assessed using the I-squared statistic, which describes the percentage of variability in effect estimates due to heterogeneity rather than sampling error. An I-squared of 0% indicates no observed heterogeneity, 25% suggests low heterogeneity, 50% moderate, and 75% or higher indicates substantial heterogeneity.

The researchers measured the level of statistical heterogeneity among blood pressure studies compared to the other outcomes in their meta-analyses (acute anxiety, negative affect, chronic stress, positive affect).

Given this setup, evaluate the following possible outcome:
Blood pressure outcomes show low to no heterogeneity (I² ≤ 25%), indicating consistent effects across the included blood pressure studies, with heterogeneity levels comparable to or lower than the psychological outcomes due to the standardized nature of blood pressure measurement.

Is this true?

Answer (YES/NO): NO